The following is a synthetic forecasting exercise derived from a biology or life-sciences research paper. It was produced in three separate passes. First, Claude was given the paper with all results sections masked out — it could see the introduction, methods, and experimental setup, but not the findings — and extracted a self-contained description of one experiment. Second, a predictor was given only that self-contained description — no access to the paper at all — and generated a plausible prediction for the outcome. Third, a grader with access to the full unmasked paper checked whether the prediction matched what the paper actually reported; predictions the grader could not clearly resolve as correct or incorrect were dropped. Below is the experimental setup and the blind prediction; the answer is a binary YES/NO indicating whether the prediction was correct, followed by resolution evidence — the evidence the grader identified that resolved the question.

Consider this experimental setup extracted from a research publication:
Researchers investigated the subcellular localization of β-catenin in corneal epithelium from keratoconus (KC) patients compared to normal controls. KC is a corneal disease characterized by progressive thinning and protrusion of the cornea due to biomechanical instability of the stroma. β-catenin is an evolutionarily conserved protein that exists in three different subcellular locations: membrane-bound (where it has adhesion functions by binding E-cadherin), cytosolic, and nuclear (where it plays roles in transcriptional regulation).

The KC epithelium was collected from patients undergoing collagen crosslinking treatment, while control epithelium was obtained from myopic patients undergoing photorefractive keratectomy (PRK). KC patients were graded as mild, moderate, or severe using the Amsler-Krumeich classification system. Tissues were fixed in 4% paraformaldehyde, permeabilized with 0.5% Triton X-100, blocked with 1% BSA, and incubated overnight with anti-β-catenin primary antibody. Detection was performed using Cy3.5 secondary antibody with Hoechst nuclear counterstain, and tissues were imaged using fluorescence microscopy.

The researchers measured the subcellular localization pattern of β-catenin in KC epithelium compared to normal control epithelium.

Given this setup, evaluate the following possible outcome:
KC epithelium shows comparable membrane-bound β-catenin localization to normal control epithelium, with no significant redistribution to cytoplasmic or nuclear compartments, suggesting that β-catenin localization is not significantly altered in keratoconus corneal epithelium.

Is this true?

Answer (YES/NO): NO